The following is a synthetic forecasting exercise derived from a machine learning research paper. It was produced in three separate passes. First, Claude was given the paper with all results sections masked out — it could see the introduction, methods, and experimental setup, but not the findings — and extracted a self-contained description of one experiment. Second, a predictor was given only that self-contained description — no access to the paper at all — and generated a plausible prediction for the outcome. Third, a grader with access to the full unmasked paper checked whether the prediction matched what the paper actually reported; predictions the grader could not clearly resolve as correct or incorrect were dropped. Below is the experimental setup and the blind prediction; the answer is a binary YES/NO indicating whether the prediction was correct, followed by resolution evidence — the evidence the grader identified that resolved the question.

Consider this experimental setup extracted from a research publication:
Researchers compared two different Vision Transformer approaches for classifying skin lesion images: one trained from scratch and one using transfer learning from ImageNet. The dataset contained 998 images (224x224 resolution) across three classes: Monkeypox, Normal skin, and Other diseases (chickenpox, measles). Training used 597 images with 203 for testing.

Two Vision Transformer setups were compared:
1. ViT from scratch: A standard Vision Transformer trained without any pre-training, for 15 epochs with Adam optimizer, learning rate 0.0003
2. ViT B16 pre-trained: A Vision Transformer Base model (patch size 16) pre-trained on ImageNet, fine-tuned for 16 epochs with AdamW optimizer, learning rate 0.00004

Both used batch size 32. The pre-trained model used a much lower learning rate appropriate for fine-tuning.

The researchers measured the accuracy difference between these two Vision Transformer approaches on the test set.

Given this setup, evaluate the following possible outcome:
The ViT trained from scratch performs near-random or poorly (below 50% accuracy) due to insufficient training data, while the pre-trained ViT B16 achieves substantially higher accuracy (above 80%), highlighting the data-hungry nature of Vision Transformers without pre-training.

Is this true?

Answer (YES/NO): NO